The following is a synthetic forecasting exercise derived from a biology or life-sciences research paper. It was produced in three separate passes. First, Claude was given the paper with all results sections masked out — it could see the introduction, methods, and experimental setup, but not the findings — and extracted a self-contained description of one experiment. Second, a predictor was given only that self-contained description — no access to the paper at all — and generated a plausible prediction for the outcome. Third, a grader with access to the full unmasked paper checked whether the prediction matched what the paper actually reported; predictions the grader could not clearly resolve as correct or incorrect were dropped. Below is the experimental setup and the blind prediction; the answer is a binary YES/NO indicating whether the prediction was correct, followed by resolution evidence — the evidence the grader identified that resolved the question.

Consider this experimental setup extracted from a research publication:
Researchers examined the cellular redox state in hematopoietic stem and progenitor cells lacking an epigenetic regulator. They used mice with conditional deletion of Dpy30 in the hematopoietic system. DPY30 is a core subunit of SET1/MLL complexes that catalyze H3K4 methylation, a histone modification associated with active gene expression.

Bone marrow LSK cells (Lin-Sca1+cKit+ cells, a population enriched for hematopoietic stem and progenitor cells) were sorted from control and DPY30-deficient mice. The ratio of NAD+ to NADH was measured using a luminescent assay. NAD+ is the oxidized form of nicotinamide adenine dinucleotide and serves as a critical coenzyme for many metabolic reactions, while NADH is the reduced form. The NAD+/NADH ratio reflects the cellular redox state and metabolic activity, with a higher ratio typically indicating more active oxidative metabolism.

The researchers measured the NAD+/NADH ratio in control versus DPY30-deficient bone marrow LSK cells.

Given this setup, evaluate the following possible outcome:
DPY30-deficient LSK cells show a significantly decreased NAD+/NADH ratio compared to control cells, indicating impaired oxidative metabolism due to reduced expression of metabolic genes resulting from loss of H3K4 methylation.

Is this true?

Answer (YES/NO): NO